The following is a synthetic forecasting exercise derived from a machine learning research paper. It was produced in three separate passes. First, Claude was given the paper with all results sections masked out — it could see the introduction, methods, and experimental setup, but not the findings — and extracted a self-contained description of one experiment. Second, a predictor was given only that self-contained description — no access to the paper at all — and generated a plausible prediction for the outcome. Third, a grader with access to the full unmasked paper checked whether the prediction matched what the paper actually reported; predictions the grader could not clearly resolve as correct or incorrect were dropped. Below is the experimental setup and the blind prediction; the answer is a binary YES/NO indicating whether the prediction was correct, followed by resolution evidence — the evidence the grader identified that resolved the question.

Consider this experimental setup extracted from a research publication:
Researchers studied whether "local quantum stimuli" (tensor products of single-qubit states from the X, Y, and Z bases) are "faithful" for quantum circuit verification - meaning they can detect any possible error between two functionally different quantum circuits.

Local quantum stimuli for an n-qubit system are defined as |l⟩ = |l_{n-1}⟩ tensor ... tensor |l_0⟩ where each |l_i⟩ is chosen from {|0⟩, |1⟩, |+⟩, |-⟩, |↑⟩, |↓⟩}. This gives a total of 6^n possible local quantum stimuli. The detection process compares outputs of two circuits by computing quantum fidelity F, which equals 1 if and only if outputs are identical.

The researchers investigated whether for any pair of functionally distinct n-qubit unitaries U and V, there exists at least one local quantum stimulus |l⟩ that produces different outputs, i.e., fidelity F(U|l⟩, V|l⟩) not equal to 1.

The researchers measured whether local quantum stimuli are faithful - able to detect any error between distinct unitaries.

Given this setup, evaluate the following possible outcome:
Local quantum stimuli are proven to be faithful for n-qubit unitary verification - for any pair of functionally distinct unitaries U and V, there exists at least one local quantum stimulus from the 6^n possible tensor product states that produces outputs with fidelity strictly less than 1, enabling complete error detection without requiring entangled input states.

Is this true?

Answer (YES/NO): YES